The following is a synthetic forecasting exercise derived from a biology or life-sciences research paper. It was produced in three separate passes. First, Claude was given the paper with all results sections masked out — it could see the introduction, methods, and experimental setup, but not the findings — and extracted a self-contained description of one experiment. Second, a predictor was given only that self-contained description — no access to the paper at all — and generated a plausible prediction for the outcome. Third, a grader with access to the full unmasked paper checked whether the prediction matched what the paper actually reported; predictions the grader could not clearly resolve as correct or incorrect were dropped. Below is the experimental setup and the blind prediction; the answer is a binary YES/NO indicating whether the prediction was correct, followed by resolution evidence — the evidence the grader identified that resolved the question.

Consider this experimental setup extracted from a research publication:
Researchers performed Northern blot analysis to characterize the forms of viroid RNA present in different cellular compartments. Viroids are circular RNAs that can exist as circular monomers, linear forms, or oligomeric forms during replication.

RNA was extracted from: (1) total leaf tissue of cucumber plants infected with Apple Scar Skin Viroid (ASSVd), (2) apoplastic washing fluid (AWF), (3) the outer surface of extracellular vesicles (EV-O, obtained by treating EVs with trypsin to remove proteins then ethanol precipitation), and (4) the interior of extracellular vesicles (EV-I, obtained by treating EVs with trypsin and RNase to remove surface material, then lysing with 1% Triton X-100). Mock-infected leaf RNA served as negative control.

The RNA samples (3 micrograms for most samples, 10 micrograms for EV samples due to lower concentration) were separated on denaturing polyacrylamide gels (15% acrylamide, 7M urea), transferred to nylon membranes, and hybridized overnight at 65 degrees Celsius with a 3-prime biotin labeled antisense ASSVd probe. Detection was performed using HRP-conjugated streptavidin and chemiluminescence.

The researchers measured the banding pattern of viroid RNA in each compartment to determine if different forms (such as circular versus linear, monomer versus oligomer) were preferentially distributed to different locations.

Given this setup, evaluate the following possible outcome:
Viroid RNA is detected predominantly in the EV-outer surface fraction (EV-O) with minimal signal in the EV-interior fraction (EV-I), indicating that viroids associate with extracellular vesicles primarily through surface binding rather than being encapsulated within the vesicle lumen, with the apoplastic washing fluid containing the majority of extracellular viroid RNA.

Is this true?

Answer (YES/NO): NO